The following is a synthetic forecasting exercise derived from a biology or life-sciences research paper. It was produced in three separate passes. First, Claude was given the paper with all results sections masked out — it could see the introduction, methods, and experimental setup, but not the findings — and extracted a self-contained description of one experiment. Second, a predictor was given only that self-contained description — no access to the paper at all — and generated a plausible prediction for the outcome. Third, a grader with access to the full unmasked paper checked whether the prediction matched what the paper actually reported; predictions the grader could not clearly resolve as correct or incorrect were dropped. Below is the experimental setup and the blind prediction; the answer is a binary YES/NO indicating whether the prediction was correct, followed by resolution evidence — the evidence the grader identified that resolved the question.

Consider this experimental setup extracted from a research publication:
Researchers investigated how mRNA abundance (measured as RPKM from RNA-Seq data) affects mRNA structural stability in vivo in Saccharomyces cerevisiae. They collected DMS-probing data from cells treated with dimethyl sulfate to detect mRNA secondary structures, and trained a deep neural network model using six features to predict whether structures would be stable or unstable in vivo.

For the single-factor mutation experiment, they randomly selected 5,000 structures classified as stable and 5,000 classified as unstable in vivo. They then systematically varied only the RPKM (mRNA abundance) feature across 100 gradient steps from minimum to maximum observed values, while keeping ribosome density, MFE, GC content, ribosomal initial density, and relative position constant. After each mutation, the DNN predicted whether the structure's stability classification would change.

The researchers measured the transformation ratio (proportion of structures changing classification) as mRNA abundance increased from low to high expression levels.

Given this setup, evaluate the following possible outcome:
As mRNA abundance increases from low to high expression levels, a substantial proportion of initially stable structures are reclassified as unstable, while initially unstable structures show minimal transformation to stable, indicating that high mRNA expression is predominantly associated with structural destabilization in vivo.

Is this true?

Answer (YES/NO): NO